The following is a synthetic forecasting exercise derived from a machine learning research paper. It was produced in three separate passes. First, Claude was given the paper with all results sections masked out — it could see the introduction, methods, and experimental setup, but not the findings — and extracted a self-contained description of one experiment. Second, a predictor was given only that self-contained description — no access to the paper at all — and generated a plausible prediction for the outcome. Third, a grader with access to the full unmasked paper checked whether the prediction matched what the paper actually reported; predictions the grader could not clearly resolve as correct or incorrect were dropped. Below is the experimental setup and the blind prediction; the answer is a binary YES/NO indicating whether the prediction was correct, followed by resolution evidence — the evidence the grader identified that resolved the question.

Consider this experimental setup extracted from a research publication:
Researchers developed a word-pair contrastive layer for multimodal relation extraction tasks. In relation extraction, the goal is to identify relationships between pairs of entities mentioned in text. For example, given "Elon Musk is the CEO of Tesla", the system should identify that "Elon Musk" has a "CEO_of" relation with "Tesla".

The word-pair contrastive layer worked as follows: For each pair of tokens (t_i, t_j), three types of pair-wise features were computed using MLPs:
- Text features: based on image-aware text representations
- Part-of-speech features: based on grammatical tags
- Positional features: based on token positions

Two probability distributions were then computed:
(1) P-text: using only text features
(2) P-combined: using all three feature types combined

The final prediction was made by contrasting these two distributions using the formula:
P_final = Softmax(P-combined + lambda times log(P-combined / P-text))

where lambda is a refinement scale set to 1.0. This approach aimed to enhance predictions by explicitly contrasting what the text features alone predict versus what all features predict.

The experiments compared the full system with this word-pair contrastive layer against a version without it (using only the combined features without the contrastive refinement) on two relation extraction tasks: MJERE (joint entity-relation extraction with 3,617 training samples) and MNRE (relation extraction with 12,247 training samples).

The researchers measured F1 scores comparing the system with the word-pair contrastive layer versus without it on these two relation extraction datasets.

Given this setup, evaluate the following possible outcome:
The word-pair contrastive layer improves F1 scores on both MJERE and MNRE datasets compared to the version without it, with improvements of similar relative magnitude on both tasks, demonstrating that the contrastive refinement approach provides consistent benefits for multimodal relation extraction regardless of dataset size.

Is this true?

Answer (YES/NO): NO